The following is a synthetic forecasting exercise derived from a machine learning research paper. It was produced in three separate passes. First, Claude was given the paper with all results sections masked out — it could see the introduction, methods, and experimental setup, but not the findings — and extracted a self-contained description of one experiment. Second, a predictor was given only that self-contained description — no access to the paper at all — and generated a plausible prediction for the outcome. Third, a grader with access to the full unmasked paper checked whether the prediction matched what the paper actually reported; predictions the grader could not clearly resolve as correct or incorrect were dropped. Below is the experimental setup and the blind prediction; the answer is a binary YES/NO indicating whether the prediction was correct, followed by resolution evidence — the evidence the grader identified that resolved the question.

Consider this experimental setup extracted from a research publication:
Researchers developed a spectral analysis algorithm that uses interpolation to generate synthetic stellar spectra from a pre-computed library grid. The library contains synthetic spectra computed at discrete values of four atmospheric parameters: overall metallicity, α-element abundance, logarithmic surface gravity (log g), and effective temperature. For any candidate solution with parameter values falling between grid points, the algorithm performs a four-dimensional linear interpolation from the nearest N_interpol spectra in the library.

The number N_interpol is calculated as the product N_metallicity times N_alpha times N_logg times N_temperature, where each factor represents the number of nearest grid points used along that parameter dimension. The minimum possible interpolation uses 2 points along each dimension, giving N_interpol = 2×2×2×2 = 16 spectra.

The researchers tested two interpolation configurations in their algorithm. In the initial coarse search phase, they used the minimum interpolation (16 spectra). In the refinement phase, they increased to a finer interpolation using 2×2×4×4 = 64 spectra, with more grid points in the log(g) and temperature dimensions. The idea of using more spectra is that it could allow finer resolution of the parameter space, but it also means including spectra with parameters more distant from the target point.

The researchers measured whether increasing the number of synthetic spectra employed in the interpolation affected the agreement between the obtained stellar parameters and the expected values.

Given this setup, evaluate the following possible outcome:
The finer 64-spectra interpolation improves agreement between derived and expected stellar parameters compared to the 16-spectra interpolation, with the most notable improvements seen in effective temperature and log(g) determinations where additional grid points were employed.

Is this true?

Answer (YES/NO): NO